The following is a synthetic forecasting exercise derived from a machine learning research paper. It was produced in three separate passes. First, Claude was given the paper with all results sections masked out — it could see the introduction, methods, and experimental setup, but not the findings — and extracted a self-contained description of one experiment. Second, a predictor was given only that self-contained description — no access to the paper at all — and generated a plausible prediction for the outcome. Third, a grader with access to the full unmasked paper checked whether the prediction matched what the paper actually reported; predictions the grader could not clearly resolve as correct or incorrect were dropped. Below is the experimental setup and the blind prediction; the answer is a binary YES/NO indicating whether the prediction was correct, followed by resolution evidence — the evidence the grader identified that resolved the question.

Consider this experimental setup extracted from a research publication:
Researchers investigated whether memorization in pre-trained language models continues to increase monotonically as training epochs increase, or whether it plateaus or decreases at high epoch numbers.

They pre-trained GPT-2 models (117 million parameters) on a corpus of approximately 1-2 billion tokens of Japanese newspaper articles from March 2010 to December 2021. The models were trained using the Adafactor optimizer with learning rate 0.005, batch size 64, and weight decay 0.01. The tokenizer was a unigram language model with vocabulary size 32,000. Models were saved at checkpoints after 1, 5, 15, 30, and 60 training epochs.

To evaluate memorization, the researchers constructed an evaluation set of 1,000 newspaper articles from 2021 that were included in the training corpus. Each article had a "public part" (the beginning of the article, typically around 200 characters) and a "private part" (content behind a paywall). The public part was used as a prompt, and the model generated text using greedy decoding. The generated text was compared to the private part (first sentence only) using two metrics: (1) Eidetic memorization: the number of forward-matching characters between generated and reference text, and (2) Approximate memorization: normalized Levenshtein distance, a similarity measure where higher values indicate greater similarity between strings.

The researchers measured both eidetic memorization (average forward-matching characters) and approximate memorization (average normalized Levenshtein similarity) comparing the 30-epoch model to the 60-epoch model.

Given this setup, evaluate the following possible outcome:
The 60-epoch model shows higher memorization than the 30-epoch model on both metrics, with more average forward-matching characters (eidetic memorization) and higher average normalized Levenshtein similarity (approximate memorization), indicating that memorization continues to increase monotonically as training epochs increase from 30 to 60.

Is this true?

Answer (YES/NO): NO